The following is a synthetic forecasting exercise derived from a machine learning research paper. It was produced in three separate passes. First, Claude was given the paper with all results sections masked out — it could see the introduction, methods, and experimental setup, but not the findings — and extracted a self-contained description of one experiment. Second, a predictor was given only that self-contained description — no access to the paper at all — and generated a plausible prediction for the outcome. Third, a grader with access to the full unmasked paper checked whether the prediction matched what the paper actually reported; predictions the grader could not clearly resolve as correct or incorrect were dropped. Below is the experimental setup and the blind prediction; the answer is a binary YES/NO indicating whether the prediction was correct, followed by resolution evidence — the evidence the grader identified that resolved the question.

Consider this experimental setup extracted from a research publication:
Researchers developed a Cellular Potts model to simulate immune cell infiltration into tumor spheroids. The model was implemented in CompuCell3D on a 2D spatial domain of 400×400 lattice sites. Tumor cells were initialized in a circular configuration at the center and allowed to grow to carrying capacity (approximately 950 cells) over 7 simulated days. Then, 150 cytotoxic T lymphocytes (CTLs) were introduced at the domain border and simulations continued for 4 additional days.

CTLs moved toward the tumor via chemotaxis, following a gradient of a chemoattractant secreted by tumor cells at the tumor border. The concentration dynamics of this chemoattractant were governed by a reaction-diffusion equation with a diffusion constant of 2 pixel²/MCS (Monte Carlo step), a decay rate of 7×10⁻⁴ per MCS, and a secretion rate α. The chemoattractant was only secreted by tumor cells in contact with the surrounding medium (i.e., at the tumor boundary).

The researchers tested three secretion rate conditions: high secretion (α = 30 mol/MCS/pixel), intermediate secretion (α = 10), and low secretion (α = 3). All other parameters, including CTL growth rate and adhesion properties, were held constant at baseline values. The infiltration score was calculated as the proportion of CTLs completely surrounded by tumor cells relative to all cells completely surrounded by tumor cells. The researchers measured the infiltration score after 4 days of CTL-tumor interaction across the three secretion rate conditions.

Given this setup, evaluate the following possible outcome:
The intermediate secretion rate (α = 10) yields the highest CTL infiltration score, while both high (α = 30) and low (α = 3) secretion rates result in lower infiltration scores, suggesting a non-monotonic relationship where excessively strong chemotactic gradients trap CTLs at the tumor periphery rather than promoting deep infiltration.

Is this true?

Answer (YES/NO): NO